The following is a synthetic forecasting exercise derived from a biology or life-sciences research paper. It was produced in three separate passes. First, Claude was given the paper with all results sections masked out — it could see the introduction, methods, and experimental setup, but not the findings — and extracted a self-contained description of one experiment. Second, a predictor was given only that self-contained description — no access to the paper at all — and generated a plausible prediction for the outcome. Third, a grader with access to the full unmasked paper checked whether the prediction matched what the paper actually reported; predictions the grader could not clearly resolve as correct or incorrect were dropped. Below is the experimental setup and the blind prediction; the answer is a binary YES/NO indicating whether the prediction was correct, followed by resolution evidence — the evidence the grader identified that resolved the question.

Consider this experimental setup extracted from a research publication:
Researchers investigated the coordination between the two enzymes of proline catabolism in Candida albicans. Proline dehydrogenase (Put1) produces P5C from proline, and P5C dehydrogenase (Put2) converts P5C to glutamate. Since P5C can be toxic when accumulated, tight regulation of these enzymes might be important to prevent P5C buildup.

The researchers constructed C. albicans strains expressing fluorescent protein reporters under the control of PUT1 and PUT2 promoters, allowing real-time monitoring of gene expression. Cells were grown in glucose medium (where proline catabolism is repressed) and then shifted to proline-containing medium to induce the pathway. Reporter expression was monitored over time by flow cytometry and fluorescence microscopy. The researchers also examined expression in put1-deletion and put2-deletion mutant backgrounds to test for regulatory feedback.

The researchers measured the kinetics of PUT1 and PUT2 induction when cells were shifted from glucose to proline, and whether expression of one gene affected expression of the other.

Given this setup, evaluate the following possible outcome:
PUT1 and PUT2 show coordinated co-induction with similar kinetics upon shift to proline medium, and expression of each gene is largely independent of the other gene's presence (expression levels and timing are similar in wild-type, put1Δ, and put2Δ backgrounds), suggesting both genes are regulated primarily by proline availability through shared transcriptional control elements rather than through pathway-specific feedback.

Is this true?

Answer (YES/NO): NO